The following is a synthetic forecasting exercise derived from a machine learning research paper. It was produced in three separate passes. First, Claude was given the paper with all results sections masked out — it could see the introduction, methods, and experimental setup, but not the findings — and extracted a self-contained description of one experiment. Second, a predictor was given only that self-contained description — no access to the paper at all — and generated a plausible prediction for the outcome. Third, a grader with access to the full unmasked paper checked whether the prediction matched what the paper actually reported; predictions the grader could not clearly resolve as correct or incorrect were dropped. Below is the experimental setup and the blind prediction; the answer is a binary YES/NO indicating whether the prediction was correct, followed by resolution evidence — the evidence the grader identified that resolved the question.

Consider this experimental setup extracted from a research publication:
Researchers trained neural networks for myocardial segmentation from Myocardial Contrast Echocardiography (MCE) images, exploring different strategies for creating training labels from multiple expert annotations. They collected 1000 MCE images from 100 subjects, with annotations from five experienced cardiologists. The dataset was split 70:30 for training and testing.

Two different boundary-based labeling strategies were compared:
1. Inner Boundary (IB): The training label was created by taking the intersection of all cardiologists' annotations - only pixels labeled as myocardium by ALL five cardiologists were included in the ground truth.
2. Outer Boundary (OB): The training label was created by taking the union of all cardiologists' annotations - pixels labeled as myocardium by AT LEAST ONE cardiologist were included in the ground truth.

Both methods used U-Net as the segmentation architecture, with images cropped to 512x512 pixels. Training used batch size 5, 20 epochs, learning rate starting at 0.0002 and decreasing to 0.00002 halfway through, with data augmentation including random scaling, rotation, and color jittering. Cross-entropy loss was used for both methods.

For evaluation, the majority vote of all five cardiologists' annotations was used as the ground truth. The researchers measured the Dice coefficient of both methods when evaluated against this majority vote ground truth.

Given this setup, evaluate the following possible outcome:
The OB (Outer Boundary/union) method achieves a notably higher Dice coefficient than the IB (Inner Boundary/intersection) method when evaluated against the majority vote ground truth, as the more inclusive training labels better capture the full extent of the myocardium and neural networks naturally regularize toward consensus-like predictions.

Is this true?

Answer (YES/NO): NO